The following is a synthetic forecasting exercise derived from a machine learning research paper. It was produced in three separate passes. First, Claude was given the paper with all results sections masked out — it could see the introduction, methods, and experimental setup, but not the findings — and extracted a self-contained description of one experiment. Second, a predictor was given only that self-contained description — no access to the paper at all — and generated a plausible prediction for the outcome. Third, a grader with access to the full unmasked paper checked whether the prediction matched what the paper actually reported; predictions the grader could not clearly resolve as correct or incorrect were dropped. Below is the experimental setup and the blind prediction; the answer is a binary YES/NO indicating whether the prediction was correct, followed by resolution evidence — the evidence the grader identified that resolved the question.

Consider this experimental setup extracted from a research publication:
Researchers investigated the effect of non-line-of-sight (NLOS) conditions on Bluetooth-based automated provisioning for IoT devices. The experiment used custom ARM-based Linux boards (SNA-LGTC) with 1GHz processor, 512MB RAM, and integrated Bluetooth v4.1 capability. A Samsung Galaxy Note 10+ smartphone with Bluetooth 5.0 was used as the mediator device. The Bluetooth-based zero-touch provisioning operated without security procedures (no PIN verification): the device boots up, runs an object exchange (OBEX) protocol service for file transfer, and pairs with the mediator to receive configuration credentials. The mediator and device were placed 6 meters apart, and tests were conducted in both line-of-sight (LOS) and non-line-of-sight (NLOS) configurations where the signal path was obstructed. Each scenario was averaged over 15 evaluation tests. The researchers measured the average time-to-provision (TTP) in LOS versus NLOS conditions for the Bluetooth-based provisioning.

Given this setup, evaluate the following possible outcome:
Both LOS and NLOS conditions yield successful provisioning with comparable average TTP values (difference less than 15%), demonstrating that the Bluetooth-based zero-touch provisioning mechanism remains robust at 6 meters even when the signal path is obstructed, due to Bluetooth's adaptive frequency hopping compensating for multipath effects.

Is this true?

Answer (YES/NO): NO